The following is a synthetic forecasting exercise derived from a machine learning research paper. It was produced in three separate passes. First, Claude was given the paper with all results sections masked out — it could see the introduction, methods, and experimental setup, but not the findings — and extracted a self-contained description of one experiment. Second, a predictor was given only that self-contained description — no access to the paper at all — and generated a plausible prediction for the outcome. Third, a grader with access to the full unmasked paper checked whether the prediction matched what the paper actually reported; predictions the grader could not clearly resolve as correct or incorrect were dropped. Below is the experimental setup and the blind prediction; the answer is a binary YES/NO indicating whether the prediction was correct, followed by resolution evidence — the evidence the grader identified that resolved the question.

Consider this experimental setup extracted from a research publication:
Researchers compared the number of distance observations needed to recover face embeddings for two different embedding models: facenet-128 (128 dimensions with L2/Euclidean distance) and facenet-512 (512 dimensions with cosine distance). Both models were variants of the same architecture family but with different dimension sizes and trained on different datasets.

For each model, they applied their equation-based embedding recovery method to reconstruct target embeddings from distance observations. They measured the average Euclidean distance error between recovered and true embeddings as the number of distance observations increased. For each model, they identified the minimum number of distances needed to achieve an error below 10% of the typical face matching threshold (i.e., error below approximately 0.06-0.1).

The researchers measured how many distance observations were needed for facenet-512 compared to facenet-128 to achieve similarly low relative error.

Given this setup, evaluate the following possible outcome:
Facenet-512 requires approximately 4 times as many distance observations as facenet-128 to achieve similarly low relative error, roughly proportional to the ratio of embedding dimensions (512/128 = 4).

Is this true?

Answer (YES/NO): NO